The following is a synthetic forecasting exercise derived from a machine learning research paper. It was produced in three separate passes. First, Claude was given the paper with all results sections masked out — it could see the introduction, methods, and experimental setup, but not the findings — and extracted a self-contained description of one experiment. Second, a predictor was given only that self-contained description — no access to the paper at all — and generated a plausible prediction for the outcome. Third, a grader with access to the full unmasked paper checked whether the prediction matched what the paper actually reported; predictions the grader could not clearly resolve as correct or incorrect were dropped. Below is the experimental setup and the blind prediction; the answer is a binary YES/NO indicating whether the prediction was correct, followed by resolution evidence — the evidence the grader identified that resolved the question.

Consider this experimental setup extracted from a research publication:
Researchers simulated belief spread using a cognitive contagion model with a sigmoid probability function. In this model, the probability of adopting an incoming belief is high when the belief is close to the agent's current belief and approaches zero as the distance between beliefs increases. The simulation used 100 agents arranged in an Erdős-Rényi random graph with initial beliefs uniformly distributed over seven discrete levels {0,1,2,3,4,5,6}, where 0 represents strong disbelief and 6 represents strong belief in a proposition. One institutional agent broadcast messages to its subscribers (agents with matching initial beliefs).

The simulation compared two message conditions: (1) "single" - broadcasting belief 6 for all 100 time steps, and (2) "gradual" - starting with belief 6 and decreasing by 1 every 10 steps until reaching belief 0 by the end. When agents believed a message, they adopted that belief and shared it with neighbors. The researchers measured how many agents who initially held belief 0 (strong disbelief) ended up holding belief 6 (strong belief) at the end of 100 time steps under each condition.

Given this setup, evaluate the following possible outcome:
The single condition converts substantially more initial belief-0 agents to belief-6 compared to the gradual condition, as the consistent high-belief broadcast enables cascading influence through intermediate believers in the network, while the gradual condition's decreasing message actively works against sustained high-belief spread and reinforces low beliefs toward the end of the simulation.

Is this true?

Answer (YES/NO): NO